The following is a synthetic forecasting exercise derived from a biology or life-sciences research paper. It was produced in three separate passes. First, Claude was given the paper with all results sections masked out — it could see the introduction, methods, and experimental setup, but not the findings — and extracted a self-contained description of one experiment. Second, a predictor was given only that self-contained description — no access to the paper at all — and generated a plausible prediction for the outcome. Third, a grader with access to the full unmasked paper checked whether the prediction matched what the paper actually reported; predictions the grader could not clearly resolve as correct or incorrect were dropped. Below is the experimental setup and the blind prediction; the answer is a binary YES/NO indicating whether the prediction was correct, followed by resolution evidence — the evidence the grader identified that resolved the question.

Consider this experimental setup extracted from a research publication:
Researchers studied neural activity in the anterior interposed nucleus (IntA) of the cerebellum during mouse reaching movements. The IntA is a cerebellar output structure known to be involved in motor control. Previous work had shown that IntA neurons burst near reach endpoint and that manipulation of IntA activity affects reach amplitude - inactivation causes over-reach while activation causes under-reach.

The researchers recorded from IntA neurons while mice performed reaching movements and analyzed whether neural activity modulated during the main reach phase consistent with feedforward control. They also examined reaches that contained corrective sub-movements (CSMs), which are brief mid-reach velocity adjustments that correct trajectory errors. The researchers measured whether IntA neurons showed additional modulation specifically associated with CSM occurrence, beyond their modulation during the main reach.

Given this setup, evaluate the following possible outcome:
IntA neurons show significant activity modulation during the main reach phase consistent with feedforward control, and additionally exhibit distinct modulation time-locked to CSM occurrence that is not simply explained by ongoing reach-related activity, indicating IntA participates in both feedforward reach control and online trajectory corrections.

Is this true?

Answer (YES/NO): YES